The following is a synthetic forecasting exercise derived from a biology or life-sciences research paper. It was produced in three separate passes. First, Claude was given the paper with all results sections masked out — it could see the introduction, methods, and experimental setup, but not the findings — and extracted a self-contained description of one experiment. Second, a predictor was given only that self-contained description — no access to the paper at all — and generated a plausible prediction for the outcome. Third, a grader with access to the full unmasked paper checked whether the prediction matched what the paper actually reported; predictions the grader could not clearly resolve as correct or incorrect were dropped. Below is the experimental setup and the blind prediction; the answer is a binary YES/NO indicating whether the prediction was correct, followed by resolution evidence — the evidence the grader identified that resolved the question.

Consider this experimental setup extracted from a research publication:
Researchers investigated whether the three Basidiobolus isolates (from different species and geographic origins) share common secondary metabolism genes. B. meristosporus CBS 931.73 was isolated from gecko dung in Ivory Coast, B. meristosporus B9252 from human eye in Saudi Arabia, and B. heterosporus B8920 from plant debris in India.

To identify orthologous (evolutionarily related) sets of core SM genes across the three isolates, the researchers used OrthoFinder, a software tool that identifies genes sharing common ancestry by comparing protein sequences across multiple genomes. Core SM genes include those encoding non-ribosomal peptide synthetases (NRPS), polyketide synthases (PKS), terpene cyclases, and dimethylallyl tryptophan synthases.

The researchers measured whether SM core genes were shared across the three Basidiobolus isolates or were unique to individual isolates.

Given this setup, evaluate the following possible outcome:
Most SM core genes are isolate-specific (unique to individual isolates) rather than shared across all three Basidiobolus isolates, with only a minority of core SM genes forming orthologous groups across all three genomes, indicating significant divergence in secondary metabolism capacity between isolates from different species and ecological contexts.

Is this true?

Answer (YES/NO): NO